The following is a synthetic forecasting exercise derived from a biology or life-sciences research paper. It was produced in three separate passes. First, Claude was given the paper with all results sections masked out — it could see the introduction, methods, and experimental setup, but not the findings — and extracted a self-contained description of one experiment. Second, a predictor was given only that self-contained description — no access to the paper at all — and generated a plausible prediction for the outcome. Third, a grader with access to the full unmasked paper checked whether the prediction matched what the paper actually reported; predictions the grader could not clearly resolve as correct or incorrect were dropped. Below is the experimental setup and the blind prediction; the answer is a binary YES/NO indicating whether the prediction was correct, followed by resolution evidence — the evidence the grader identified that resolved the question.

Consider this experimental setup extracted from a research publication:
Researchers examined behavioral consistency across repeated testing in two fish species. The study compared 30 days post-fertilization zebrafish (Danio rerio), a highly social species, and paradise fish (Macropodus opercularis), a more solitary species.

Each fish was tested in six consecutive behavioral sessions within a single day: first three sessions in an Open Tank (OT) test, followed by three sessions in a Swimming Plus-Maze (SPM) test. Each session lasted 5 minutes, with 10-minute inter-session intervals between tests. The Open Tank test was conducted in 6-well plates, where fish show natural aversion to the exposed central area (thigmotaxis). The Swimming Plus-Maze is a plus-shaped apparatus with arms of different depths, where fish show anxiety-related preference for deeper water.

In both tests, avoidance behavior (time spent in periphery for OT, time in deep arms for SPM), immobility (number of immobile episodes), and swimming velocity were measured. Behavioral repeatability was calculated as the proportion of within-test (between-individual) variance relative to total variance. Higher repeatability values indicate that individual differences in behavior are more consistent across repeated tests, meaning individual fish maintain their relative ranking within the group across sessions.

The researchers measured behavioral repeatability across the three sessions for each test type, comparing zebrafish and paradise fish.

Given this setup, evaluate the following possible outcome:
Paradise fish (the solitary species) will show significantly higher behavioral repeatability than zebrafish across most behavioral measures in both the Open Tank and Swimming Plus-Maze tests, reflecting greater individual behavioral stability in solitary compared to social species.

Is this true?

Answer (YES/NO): YES